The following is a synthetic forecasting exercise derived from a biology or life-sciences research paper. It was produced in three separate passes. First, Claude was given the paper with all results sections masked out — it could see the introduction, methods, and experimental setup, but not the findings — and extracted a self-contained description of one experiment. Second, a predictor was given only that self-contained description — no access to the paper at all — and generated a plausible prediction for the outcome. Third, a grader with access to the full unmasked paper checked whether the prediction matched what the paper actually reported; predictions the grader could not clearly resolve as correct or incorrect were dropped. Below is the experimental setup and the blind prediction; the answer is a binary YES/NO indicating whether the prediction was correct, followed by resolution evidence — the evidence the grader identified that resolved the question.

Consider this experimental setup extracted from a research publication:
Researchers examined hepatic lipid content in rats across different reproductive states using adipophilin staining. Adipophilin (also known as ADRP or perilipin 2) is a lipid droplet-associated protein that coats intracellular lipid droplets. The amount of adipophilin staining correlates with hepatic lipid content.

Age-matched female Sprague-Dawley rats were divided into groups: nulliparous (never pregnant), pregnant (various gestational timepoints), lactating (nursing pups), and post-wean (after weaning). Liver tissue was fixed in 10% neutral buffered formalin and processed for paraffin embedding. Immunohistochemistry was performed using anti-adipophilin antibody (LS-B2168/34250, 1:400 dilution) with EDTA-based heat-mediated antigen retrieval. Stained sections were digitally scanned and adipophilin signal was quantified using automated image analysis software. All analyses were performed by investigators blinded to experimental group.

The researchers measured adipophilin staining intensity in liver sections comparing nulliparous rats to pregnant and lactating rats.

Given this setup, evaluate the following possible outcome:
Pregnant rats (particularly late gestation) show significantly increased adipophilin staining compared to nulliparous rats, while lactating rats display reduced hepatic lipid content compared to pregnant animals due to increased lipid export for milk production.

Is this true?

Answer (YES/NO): NO